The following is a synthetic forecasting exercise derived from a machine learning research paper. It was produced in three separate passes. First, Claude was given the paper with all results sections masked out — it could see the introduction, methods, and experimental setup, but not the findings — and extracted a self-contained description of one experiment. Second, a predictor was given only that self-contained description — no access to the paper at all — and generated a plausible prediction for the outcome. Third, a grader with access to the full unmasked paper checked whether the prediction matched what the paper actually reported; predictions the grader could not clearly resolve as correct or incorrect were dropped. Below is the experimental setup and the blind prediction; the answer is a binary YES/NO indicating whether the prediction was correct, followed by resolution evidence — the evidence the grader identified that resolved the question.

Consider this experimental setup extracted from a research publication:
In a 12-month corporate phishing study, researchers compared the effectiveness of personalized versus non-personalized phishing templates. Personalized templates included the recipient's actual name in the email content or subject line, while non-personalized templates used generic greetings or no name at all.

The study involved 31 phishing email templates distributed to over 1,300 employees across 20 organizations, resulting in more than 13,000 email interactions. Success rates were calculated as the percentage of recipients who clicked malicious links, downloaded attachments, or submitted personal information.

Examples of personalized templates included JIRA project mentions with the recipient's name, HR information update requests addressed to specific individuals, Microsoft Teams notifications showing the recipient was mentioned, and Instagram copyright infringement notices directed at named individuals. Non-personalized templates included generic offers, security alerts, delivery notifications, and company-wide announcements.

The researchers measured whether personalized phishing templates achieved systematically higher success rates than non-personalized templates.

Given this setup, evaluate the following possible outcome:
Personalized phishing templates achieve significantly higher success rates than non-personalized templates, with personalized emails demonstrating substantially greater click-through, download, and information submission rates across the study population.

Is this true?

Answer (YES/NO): NO